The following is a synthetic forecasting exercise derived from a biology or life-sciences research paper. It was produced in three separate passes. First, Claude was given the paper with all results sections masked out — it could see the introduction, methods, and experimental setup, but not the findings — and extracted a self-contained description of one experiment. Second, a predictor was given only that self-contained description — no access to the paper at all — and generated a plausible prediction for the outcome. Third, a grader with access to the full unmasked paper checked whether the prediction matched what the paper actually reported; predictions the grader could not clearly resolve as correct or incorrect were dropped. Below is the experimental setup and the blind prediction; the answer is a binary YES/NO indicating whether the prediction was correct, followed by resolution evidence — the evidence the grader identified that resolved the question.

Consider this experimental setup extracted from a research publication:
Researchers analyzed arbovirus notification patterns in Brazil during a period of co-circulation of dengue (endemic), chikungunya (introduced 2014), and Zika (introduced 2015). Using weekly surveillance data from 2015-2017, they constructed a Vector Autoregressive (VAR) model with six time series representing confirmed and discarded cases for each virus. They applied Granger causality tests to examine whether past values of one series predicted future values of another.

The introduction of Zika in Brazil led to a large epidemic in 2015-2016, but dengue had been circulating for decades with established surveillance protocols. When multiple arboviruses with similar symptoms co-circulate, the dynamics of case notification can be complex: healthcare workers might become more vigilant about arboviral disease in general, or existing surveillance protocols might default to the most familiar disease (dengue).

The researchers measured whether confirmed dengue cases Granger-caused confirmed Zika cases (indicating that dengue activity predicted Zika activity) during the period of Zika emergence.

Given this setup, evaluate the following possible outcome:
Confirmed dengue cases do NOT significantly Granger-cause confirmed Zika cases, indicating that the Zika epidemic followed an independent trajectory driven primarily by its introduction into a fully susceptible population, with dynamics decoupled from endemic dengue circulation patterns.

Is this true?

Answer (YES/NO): NO